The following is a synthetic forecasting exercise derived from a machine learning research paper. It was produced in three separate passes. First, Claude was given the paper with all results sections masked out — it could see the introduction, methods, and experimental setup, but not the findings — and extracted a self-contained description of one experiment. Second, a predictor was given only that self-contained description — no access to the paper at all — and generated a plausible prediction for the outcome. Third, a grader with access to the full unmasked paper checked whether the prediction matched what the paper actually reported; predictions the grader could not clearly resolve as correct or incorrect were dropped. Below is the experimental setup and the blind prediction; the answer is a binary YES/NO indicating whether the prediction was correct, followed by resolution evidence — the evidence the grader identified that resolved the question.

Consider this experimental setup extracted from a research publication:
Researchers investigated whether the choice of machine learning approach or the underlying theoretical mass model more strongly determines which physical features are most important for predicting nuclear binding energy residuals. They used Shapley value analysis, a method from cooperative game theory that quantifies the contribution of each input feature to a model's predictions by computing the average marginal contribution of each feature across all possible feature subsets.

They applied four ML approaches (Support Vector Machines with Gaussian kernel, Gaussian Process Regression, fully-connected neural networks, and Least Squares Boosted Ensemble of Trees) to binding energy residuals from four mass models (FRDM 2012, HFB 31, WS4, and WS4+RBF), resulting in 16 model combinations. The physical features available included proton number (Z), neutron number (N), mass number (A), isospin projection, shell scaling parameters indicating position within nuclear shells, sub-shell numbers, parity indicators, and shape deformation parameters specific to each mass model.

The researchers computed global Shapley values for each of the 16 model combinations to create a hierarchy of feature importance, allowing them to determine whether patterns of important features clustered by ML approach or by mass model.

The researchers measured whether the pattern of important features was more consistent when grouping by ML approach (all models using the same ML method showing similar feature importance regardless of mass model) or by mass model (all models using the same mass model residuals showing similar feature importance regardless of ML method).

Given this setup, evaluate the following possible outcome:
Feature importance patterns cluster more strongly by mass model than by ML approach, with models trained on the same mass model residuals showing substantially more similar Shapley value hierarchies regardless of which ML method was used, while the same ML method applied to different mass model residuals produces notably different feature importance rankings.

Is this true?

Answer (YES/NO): NO